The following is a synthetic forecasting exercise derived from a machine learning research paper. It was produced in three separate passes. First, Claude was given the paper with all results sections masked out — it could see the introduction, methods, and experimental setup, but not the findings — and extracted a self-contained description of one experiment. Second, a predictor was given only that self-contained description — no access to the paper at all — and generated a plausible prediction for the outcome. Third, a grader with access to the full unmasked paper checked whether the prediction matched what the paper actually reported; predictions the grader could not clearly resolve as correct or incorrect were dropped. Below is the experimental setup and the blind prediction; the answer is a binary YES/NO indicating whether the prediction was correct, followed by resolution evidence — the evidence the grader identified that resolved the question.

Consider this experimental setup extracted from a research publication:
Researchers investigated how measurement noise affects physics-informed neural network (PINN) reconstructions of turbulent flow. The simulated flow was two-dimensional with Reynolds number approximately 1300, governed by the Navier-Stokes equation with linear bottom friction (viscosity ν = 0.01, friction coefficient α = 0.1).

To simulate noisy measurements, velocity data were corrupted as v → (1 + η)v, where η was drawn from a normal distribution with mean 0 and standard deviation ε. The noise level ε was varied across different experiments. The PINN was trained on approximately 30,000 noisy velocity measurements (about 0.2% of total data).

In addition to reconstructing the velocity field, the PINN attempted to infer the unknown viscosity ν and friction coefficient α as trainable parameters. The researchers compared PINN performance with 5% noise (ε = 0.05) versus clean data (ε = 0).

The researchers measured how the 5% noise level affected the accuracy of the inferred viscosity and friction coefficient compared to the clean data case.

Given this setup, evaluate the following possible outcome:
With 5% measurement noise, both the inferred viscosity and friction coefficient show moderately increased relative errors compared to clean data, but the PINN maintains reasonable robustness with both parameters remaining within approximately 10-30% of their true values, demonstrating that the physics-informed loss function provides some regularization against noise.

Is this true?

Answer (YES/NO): NO